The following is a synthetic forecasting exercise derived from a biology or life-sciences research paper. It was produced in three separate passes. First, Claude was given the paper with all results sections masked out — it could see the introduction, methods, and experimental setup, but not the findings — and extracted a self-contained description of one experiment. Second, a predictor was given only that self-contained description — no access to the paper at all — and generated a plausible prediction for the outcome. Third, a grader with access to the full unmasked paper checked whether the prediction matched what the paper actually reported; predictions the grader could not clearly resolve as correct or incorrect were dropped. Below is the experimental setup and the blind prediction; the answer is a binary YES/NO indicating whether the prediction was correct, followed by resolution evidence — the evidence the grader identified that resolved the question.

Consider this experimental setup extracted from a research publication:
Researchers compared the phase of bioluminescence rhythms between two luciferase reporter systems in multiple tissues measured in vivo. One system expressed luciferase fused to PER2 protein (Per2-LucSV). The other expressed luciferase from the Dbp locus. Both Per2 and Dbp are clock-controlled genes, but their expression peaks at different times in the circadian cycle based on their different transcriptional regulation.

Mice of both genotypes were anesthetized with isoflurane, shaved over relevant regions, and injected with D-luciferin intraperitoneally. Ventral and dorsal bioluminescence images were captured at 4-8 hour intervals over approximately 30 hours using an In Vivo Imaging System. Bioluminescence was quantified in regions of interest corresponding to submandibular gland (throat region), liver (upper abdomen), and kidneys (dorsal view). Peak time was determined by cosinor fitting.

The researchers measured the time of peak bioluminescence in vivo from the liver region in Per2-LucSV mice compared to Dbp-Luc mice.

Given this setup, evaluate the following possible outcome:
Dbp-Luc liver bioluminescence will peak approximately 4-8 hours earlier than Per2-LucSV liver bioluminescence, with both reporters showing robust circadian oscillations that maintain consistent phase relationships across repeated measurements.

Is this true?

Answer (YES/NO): NO